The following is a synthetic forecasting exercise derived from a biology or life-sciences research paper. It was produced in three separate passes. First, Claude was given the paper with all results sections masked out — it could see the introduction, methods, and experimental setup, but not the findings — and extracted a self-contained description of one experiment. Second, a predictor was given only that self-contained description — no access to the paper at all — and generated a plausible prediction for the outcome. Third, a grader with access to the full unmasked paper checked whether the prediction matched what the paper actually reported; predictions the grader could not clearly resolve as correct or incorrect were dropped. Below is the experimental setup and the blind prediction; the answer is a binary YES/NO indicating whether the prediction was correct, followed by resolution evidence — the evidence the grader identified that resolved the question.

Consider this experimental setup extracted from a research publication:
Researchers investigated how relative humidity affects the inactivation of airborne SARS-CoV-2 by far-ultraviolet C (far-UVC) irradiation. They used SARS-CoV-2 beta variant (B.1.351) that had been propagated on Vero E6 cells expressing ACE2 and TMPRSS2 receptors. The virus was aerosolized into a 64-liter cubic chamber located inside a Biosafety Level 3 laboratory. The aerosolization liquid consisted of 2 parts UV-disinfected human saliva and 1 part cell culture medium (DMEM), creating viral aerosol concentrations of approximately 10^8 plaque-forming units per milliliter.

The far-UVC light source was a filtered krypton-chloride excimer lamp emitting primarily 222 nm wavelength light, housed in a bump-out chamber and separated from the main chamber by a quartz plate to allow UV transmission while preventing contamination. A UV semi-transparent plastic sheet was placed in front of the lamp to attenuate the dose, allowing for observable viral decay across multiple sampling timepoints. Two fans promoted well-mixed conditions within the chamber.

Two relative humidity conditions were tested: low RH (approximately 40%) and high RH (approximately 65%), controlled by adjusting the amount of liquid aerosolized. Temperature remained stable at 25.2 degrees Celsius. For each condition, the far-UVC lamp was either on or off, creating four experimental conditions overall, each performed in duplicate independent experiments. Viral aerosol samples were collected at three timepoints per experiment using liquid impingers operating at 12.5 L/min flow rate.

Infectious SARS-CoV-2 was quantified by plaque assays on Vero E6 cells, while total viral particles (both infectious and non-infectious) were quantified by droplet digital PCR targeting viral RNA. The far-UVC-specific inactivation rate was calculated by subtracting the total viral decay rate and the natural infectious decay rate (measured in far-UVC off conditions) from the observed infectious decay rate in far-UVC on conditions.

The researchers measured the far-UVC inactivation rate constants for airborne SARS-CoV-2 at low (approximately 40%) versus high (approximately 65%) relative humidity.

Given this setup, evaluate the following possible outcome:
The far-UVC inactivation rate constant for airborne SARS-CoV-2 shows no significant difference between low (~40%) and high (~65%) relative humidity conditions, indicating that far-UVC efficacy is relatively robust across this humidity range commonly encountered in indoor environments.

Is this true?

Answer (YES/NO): NO